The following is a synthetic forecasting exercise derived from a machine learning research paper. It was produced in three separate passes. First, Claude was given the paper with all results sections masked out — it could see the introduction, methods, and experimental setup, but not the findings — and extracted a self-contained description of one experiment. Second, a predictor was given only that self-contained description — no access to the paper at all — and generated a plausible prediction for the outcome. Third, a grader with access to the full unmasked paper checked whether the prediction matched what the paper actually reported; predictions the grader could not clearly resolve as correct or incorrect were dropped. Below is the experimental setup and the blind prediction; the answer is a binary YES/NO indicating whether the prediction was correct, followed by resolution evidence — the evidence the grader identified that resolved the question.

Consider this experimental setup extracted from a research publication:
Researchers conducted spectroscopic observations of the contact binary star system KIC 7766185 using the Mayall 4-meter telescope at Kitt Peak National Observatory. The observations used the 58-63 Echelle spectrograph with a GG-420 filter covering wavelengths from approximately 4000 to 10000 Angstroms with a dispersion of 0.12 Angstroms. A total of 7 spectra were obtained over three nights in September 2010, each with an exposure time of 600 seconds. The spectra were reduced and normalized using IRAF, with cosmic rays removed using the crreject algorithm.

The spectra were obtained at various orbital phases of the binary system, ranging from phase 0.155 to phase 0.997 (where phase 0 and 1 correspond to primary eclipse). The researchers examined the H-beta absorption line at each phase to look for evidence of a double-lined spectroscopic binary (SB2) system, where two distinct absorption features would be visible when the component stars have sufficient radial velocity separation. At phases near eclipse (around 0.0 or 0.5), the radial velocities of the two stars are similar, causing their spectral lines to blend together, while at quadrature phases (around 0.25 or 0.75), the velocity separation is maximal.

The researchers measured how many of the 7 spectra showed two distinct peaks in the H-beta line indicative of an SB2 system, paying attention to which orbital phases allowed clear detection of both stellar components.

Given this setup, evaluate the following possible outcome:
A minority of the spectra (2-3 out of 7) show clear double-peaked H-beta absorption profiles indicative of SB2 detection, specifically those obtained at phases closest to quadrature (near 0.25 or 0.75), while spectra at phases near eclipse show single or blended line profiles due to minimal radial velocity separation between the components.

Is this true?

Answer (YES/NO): NO